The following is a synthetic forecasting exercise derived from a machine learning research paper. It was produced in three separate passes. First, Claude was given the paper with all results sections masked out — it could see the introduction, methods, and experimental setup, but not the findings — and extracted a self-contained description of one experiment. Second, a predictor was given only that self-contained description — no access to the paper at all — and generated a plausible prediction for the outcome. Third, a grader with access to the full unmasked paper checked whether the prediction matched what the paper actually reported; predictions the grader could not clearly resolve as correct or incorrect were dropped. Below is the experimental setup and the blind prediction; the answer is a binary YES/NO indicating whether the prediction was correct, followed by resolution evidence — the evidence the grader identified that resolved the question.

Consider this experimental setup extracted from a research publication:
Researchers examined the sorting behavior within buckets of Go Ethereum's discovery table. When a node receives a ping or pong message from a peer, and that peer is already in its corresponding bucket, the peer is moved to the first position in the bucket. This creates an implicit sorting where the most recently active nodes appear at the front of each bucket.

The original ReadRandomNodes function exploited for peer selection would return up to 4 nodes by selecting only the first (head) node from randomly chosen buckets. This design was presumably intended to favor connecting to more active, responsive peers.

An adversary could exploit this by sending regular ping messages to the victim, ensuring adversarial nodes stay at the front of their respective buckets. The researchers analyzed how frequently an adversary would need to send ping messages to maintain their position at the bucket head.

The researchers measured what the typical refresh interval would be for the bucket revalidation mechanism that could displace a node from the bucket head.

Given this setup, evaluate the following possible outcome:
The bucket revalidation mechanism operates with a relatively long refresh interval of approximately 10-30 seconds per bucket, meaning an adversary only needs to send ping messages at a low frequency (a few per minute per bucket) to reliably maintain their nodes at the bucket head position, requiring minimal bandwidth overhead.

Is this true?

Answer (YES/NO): NO